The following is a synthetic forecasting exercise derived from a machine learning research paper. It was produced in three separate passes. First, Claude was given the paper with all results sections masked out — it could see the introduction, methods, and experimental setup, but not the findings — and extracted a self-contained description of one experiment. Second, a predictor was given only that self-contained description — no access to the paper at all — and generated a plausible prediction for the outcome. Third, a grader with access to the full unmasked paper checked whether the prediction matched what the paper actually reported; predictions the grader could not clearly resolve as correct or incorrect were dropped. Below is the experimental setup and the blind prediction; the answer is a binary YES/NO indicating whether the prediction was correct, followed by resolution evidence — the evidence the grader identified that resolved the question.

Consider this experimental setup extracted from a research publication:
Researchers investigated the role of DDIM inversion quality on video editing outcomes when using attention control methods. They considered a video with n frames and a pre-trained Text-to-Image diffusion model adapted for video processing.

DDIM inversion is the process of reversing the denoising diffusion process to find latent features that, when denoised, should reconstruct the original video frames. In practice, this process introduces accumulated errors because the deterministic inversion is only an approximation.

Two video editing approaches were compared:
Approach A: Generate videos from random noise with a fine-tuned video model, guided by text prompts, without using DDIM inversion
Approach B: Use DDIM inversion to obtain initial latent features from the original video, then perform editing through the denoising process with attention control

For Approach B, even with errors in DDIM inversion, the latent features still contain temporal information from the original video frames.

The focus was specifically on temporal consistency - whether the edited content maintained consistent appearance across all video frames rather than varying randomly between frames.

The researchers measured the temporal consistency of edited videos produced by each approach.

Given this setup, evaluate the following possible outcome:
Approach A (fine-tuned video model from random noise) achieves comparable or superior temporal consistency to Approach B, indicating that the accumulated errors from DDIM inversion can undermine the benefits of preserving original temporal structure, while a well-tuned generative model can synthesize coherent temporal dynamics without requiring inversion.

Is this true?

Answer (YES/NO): NO